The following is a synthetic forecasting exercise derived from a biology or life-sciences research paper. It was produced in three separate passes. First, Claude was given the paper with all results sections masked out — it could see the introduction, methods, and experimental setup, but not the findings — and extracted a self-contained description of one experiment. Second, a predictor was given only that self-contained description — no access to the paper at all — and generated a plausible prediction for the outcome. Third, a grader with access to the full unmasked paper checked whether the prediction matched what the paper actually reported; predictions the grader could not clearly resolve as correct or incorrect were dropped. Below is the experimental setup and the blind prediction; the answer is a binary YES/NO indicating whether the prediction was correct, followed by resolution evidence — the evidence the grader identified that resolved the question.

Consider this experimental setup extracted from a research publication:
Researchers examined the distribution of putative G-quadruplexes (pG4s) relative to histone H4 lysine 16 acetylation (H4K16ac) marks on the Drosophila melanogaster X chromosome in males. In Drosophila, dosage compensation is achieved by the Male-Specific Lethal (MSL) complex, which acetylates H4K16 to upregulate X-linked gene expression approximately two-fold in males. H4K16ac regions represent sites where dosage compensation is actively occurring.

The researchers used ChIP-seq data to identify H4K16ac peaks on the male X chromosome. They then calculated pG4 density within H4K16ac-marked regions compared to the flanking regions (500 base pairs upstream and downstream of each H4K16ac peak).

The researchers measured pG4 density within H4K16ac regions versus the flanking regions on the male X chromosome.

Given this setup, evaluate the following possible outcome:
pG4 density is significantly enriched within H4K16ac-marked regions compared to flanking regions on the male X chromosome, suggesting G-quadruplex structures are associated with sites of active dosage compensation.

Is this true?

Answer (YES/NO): NO